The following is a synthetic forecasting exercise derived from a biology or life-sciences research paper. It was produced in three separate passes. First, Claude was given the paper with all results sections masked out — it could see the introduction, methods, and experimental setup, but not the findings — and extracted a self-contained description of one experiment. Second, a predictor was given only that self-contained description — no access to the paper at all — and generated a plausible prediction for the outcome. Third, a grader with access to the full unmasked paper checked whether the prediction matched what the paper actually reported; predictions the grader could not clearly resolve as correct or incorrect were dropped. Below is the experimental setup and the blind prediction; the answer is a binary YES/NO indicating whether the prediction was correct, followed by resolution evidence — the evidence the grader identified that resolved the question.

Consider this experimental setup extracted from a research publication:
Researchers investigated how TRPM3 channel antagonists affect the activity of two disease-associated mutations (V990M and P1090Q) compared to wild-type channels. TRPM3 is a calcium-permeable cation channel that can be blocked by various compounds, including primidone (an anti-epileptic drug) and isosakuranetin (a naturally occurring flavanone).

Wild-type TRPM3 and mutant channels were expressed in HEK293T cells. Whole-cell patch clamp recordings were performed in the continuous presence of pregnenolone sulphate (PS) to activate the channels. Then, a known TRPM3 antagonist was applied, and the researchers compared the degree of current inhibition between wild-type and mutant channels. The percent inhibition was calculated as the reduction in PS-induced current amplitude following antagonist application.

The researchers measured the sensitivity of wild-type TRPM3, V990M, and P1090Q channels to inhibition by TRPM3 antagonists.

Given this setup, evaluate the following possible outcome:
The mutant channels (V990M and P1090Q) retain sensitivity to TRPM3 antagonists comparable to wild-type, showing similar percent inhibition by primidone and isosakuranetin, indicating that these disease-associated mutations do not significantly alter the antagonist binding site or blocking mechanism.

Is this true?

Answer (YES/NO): NO